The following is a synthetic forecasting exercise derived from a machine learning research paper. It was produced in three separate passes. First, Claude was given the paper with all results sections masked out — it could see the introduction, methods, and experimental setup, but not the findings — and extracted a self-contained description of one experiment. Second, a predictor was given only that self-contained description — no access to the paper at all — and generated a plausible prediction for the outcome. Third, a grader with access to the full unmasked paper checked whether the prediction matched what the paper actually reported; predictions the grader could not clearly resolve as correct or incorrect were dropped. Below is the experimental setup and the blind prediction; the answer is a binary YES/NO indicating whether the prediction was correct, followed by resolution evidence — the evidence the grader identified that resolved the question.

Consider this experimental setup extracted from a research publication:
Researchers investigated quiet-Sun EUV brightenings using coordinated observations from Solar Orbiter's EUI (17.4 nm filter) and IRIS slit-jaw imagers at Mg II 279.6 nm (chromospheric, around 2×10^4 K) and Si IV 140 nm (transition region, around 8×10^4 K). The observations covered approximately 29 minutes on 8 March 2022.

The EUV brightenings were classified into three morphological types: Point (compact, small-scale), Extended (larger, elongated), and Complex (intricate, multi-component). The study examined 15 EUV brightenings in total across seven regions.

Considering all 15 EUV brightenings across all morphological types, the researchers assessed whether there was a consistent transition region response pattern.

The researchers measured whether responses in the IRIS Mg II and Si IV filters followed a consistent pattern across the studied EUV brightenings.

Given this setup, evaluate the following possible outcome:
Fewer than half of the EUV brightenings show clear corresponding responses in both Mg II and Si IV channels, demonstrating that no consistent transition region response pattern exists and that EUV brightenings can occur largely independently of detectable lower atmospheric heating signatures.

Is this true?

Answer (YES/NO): NO